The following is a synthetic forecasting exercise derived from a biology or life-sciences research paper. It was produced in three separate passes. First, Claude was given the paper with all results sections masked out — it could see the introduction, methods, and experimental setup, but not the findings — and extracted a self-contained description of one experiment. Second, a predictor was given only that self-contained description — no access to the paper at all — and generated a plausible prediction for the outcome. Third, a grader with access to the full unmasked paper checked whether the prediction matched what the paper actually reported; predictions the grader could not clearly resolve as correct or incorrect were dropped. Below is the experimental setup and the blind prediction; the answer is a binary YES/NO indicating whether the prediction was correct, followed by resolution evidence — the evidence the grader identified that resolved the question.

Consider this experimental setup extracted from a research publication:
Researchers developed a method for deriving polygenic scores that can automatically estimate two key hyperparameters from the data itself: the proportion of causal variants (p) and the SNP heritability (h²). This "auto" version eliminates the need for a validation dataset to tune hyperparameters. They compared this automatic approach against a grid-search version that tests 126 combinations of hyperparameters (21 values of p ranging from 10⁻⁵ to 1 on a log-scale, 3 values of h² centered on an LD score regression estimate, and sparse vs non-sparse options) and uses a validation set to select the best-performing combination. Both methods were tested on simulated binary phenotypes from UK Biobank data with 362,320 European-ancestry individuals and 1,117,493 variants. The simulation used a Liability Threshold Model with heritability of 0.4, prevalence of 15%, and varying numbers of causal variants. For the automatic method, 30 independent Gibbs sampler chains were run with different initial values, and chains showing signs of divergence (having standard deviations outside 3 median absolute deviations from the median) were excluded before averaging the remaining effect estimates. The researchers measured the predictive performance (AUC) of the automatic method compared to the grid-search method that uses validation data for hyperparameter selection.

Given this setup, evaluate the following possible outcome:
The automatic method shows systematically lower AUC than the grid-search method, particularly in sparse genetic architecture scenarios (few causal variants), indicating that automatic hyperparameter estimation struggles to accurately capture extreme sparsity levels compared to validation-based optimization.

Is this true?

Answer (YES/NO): NO